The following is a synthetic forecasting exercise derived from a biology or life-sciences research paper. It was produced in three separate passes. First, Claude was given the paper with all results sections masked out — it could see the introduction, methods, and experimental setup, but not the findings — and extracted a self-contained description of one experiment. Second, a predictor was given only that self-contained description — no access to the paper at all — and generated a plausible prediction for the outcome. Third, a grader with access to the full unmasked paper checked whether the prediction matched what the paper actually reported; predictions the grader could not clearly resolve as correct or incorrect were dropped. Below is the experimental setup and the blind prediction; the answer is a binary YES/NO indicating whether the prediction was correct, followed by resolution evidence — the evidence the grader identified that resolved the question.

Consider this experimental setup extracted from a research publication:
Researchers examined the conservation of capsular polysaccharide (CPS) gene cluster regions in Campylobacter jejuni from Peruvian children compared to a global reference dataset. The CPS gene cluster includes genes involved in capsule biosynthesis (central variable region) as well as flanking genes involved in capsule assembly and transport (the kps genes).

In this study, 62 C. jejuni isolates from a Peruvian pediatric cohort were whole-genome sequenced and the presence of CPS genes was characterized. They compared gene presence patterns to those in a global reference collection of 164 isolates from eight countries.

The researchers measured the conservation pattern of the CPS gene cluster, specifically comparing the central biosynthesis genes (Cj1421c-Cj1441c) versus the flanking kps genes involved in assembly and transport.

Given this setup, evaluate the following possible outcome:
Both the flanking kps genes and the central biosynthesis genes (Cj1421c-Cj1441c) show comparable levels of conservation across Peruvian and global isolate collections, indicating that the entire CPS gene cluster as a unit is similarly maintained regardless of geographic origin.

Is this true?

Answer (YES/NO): NO